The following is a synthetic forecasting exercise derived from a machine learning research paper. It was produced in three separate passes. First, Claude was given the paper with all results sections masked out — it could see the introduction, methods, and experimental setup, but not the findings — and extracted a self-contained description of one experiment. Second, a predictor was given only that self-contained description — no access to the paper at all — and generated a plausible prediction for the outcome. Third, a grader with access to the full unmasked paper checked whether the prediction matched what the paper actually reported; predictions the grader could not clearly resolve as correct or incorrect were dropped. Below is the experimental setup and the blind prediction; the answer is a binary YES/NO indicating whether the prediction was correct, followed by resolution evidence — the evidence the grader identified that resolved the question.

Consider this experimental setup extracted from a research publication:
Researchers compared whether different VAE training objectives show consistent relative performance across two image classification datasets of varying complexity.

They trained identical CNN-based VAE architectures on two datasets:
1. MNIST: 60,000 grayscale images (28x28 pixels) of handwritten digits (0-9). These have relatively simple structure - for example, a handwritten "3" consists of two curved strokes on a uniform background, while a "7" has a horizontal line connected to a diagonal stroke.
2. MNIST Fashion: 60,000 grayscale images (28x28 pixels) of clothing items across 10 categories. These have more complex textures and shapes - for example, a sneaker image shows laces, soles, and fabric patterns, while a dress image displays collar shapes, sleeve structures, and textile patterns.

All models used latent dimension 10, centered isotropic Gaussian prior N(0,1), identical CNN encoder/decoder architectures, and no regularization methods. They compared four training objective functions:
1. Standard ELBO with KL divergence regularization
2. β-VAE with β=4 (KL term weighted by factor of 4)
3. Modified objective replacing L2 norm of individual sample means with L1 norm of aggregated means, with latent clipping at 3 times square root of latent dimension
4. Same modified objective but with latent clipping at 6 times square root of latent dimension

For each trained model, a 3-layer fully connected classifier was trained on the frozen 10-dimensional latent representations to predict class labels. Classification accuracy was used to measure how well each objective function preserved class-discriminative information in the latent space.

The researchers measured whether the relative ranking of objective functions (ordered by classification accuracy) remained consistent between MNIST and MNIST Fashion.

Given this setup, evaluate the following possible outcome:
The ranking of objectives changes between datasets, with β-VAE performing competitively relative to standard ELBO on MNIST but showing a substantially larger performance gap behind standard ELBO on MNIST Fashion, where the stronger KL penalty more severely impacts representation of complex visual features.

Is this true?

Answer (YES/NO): NO